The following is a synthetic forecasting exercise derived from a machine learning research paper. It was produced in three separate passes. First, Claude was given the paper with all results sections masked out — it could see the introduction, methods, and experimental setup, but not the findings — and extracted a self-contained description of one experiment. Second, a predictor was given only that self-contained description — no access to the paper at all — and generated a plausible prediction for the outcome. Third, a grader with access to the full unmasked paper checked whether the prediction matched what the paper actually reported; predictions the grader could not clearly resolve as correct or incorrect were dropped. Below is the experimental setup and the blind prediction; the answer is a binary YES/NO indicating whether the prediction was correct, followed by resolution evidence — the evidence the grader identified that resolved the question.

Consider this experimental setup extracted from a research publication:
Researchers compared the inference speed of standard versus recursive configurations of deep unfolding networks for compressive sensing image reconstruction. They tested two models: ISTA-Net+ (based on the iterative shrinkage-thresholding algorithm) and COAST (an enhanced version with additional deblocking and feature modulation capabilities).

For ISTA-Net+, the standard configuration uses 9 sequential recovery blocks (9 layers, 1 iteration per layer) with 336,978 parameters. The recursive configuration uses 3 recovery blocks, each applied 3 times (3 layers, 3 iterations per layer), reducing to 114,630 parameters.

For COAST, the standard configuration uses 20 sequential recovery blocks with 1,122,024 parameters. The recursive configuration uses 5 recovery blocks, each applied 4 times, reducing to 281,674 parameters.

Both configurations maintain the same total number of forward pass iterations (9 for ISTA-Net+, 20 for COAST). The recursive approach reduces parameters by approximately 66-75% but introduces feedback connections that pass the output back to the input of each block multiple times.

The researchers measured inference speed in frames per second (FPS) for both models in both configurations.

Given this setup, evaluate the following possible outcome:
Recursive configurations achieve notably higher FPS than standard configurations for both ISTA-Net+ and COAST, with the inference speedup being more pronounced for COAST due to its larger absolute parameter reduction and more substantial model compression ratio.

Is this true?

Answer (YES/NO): NO